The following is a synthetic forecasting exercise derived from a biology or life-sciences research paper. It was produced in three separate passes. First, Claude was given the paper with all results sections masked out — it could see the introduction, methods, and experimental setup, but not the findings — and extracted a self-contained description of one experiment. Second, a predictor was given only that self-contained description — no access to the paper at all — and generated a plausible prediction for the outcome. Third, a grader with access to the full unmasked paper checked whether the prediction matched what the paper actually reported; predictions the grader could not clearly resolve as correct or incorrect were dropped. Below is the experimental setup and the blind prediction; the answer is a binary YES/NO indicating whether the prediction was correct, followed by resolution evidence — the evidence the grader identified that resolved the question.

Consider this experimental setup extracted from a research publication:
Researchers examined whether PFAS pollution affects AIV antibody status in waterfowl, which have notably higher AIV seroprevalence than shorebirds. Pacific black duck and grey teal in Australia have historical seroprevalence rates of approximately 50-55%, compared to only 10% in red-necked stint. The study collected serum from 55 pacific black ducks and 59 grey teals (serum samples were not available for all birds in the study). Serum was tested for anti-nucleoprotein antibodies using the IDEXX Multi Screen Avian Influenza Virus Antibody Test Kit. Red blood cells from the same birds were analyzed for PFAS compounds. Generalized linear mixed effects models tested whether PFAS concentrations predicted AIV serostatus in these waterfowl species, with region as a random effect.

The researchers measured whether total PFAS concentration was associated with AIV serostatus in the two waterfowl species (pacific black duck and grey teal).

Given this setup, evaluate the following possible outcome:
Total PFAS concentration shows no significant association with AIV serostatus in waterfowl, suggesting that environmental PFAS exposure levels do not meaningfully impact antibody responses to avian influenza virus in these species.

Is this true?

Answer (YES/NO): YES